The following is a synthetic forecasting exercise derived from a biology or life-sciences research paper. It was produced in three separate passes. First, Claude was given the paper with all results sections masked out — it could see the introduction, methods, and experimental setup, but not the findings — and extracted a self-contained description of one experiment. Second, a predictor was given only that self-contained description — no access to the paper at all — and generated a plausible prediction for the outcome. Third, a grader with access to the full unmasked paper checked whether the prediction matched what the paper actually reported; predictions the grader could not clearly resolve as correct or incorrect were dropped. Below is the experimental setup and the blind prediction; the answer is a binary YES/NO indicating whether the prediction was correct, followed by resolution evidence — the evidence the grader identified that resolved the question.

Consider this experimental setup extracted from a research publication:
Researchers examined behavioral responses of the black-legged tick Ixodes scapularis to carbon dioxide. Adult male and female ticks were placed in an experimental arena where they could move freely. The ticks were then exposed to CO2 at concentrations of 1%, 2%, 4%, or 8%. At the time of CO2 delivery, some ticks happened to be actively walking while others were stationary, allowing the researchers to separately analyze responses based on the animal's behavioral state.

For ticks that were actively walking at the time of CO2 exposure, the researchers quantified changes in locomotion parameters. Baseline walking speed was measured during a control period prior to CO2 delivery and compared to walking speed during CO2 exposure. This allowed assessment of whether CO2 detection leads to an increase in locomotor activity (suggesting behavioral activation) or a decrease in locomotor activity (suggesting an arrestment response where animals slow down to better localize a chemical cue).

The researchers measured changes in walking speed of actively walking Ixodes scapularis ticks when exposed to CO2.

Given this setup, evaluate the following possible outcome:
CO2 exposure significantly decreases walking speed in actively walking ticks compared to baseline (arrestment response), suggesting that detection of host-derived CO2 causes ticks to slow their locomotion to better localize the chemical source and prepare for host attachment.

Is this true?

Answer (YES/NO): NO